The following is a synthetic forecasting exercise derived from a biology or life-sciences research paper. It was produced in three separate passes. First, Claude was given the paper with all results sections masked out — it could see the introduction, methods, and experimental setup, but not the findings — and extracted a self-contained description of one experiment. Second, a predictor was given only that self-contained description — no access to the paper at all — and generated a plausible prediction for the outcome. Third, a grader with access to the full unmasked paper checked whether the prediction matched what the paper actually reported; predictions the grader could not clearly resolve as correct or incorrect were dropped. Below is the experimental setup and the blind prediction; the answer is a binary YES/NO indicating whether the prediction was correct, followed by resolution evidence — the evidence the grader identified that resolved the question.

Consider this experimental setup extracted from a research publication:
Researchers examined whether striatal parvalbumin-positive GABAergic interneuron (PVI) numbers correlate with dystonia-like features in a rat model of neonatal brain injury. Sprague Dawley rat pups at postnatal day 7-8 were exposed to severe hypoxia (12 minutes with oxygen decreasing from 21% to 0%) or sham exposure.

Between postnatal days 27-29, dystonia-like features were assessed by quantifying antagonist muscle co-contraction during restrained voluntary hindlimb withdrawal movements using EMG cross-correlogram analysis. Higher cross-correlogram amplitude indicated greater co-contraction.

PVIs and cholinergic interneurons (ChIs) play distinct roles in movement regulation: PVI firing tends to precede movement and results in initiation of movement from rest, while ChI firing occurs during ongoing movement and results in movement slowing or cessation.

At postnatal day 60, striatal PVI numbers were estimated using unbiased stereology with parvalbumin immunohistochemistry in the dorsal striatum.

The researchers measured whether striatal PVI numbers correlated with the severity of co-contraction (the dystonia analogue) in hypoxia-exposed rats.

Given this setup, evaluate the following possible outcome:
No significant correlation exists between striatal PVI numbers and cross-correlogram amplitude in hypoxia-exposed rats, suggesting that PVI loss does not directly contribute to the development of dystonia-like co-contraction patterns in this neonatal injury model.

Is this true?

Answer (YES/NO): YES